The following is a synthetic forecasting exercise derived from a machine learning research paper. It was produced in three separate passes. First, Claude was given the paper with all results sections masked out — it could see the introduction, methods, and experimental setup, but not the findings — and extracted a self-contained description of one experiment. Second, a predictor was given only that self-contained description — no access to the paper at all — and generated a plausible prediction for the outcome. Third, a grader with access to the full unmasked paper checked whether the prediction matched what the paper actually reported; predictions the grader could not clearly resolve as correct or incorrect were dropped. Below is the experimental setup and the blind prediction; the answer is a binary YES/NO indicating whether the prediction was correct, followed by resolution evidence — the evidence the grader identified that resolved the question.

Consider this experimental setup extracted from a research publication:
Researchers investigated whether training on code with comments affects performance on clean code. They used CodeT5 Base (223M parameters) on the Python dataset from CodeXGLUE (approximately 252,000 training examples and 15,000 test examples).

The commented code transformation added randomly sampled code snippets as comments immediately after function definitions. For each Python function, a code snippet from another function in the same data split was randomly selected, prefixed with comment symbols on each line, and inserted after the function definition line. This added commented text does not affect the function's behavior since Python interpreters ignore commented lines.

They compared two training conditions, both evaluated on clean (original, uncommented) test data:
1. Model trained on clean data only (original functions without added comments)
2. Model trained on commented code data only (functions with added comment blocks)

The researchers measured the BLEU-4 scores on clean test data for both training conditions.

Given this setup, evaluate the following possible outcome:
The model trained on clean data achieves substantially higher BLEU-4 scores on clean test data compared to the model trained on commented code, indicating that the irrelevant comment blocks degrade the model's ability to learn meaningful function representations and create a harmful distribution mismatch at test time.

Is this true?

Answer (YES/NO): NO